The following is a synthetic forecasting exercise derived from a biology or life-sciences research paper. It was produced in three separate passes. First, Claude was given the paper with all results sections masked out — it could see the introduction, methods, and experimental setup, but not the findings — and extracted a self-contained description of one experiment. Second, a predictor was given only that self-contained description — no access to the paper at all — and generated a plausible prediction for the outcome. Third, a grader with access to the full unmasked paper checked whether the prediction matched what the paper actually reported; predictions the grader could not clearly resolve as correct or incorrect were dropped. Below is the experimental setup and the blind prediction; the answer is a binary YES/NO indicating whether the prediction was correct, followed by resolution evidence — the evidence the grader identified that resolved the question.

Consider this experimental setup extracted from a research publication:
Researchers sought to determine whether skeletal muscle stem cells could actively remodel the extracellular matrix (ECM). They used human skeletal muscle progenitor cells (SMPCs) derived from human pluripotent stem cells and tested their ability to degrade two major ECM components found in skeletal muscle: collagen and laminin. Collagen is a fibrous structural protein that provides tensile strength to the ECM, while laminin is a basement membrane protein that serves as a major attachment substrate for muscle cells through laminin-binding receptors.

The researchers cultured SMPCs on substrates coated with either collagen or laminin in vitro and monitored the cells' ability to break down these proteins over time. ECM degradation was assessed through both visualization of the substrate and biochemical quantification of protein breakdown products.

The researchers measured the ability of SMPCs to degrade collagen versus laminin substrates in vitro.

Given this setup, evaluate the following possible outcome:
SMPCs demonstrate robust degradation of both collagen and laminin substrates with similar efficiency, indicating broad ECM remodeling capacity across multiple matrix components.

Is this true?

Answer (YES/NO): NO